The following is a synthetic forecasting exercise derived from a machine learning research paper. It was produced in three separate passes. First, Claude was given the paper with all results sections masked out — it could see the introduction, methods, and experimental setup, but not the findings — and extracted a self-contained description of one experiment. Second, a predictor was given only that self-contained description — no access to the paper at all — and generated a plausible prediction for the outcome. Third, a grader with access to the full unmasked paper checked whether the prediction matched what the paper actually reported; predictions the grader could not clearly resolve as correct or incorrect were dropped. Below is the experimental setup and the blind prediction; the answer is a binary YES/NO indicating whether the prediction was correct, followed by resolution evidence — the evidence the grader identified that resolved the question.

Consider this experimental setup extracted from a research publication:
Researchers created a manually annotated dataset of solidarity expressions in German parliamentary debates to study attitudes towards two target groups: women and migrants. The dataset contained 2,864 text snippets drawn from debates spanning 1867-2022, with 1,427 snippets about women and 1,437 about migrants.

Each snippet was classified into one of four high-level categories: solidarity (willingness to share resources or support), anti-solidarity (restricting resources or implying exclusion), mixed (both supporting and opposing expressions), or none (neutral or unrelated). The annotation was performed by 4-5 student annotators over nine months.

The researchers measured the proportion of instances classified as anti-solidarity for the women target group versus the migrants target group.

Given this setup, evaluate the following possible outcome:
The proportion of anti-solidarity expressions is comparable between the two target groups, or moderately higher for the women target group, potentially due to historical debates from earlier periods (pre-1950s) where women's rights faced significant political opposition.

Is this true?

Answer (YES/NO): NO